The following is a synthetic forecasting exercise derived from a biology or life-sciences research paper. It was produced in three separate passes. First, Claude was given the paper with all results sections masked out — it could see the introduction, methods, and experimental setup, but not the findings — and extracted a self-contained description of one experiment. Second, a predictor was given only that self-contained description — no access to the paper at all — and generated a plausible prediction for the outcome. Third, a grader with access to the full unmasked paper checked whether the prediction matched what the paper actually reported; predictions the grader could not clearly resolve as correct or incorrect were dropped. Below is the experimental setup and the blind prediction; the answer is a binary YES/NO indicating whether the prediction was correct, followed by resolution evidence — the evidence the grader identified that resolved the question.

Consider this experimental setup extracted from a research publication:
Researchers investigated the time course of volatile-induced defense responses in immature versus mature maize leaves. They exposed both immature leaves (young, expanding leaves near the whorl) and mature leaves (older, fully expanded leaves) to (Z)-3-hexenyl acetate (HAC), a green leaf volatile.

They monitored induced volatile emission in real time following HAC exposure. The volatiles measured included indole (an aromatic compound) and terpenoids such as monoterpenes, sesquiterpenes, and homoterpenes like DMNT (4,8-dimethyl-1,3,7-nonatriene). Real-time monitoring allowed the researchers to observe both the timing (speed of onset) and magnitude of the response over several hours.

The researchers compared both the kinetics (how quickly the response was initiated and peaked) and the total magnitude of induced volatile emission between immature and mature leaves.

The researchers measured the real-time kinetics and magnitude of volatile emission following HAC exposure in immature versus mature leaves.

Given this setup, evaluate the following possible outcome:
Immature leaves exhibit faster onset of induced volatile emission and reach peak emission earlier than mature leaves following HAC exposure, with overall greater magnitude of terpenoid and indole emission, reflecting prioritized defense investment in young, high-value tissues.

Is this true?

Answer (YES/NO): YES